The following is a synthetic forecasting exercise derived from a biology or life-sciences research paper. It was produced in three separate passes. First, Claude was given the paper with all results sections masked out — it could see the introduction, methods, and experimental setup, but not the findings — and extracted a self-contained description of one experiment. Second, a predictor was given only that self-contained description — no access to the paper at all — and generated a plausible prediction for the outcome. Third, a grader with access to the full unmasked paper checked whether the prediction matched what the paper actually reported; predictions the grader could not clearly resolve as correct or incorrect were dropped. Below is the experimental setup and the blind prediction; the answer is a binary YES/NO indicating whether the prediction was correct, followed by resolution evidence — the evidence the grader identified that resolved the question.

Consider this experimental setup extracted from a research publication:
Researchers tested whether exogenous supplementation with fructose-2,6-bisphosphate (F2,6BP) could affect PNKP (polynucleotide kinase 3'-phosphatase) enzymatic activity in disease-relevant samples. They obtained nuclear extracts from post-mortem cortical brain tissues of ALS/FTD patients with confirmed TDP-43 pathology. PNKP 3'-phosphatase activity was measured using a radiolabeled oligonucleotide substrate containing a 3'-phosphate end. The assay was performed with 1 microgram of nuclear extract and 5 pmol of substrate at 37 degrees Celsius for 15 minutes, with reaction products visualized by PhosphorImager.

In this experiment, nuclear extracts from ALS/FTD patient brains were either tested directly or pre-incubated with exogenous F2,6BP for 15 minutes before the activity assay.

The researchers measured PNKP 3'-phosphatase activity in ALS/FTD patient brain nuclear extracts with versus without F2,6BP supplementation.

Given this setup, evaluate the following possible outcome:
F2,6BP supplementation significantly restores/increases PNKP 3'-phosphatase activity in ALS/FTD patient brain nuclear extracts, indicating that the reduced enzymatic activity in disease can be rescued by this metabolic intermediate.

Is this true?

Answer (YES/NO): YES